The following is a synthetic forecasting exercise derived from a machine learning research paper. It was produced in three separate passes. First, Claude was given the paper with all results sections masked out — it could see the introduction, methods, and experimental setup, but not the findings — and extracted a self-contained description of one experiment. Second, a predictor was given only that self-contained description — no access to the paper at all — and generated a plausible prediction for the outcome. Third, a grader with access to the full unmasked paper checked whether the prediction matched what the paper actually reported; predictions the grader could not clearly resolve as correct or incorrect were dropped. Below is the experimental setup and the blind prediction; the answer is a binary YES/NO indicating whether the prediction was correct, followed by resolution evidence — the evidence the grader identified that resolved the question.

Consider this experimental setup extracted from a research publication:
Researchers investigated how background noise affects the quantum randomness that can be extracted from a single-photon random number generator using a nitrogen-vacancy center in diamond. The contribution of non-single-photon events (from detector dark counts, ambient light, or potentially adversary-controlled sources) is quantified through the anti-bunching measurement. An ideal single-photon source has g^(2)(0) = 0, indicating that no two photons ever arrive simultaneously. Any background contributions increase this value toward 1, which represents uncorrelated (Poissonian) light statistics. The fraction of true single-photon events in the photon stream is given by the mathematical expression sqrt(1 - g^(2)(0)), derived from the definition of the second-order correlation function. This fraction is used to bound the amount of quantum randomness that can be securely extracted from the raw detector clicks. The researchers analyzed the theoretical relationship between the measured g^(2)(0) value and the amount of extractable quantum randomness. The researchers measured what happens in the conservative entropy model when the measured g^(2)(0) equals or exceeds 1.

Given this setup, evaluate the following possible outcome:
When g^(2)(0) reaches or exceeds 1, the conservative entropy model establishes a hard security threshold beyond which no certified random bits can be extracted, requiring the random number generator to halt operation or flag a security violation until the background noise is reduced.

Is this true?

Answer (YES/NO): NO